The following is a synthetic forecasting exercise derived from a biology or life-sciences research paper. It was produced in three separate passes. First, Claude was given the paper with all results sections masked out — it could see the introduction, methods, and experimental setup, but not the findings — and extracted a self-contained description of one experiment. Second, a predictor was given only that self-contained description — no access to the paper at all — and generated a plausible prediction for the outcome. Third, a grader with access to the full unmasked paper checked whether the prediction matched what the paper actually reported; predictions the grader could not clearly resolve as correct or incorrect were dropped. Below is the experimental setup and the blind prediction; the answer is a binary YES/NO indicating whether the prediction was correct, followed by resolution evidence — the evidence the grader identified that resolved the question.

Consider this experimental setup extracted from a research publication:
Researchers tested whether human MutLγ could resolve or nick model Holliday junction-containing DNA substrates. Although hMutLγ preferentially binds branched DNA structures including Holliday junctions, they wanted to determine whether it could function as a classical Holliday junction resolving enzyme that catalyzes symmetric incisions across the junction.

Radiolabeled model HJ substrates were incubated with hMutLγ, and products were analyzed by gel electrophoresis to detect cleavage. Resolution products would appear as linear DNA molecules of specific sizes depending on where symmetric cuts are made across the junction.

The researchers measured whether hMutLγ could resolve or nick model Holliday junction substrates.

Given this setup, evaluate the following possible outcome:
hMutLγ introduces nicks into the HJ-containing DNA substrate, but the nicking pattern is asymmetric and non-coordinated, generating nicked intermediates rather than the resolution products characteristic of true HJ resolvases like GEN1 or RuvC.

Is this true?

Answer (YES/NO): NO